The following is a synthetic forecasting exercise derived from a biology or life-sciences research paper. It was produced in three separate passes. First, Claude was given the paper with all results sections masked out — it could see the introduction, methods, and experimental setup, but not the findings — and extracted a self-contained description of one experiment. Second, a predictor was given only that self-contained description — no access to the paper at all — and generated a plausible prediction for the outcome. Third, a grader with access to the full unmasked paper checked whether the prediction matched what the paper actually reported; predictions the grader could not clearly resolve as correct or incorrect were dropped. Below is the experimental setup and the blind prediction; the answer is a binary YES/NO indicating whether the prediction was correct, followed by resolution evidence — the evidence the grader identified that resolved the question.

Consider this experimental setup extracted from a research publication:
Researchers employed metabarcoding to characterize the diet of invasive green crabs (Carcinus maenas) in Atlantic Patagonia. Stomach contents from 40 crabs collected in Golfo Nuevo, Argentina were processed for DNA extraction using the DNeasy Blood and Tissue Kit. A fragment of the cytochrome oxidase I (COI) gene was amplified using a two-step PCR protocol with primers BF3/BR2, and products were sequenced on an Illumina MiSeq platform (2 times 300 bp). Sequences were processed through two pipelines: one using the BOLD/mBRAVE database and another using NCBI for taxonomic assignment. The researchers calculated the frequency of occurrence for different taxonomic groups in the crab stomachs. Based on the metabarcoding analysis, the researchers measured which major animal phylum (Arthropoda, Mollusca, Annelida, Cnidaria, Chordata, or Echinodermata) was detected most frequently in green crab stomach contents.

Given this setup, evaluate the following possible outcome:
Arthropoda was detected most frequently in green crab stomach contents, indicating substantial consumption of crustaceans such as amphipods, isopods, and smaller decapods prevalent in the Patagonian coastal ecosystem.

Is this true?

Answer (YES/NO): YES